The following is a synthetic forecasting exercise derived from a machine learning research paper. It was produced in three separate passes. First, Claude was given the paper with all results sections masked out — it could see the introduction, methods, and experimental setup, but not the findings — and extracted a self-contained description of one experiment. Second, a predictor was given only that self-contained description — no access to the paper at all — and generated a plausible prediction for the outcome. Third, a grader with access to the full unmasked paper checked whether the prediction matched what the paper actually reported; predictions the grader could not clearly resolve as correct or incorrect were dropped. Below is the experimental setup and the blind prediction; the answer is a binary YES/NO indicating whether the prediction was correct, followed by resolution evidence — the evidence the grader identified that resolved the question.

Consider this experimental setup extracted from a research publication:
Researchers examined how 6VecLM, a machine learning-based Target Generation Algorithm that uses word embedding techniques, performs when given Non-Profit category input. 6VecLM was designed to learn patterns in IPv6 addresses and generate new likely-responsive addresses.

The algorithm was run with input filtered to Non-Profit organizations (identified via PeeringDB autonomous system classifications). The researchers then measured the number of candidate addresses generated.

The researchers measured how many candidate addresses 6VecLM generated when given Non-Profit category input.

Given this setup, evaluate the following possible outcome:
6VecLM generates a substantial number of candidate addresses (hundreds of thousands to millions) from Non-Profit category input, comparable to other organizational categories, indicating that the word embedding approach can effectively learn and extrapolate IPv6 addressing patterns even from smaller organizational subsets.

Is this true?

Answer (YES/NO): NO